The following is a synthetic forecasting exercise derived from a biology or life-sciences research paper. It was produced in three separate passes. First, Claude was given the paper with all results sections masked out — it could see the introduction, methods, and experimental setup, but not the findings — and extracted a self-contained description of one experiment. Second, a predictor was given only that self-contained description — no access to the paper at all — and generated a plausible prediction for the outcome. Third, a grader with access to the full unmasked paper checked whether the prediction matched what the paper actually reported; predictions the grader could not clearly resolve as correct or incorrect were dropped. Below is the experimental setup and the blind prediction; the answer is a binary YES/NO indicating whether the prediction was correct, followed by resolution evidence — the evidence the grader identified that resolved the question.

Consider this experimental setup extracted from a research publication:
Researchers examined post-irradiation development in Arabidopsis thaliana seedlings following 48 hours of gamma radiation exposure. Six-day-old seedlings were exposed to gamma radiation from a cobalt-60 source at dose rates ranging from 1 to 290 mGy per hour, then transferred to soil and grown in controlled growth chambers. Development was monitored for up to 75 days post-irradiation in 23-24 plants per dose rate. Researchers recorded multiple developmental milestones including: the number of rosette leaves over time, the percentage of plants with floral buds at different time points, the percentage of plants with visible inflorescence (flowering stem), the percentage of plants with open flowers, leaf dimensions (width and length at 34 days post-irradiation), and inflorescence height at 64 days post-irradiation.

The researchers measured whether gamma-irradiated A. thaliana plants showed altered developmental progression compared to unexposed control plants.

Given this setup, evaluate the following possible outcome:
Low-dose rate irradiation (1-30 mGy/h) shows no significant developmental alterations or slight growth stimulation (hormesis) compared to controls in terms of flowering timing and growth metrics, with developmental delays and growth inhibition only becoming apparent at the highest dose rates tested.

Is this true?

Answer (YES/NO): NO